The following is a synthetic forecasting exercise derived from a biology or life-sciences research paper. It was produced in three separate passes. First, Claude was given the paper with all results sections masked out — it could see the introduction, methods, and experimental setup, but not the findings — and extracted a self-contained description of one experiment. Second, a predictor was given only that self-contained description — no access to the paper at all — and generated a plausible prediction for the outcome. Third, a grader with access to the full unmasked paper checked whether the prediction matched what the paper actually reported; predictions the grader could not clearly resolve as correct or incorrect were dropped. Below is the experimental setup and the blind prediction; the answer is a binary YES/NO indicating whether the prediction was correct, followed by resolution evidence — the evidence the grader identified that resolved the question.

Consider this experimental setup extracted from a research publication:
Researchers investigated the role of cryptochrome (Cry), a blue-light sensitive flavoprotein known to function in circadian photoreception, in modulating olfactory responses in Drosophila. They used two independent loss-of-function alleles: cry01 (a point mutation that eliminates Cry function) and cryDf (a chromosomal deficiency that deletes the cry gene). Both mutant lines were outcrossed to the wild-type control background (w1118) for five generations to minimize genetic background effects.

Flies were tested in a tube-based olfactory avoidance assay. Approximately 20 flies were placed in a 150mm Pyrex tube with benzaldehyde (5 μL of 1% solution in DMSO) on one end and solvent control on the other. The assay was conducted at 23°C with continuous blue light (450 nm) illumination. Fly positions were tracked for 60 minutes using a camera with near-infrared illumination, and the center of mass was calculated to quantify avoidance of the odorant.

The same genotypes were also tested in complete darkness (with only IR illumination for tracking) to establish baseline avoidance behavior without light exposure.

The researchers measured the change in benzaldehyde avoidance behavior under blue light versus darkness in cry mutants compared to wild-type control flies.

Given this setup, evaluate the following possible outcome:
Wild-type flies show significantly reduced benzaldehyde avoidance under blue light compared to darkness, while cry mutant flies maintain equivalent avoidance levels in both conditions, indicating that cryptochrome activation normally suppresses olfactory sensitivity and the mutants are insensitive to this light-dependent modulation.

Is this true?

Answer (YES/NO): YES